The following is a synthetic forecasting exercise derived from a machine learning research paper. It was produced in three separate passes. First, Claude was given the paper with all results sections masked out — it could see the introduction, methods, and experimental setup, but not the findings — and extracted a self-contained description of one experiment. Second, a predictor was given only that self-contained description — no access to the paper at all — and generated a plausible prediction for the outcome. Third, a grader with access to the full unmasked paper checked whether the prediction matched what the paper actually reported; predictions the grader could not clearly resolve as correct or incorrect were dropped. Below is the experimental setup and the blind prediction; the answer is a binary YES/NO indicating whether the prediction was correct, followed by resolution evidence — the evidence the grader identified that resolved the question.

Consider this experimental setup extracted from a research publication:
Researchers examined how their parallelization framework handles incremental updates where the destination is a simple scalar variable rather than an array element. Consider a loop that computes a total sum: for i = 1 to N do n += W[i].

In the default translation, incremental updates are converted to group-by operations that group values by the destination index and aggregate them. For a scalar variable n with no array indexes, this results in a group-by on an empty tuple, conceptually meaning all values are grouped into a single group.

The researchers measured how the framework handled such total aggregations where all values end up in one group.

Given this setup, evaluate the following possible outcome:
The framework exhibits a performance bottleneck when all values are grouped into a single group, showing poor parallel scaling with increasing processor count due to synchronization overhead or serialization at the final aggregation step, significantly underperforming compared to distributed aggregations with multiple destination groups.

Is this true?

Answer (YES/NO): NO